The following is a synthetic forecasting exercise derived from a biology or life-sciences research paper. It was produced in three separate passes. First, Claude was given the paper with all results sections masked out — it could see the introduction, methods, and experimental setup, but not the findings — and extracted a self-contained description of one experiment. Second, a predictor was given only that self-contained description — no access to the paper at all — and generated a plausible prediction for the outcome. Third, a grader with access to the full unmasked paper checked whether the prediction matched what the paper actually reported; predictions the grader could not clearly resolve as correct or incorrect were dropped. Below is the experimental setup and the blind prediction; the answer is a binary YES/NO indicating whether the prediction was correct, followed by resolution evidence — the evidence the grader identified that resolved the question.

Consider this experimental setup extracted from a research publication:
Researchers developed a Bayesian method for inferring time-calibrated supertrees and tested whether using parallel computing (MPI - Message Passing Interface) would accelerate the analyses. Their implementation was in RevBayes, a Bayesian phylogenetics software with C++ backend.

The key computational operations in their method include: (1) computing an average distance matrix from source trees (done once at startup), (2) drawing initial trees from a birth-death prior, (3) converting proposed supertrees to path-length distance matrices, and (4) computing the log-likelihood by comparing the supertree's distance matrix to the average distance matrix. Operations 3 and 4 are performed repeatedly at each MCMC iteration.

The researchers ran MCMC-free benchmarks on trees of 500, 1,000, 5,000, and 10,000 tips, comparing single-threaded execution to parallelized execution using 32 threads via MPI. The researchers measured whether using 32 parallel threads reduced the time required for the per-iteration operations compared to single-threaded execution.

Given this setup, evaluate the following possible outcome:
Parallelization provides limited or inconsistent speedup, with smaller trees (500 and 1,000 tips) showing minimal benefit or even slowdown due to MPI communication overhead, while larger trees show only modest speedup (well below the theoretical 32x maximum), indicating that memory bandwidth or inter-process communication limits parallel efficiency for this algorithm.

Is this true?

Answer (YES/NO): NO